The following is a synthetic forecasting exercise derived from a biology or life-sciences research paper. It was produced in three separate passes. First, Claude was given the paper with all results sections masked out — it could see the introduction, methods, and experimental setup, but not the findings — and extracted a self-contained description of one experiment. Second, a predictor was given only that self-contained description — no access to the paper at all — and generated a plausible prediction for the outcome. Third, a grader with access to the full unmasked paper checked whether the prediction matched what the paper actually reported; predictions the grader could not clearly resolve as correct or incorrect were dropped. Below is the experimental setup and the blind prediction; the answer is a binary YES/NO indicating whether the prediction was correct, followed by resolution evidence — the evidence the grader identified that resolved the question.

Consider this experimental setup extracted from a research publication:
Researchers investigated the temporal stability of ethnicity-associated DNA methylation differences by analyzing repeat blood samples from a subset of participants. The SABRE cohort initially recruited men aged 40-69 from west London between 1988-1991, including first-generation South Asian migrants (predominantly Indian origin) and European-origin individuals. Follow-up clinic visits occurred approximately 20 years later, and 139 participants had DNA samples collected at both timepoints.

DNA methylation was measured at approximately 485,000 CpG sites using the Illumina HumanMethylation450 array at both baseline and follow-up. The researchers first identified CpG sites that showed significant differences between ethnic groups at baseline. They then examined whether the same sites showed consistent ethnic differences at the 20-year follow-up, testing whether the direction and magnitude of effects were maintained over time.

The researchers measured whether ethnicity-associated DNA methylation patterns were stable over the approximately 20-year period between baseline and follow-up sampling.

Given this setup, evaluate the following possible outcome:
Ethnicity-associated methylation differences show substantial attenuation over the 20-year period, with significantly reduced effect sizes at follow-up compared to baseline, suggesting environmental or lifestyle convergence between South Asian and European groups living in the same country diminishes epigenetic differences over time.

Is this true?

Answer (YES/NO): NO